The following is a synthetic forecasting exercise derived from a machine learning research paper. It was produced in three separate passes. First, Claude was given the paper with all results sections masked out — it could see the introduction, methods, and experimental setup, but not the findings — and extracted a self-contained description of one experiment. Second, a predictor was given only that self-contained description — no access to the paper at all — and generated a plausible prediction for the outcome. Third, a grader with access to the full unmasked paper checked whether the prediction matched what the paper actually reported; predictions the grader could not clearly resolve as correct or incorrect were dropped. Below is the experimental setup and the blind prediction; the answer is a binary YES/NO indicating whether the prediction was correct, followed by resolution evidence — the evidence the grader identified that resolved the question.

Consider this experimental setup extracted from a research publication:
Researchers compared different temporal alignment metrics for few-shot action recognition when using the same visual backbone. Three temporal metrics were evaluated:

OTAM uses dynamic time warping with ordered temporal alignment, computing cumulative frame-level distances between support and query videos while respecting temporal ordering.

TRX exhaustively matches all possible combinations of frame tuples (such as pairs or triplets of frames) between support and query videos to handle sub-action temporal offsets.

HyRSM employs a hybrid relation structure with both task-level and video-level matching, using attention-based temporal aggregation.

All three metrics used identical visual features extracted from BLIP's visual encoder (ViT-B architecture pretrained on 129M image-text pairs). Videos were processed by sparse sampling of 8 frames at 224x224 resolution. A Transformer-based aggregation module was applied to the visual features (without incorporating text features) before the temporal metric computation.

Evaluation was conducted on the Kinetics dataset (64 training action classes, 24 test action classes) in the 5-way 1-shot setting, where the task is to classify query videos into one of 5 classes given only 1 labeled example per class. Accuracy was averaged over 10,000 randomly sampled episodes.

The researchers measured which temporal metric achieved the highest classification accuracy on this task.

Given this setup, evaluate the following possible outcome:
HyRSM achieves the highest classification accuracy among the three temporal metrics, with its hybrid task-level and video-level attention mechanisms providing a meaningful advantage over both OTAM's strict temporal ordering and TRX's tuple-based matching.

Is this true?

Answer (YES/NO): NO